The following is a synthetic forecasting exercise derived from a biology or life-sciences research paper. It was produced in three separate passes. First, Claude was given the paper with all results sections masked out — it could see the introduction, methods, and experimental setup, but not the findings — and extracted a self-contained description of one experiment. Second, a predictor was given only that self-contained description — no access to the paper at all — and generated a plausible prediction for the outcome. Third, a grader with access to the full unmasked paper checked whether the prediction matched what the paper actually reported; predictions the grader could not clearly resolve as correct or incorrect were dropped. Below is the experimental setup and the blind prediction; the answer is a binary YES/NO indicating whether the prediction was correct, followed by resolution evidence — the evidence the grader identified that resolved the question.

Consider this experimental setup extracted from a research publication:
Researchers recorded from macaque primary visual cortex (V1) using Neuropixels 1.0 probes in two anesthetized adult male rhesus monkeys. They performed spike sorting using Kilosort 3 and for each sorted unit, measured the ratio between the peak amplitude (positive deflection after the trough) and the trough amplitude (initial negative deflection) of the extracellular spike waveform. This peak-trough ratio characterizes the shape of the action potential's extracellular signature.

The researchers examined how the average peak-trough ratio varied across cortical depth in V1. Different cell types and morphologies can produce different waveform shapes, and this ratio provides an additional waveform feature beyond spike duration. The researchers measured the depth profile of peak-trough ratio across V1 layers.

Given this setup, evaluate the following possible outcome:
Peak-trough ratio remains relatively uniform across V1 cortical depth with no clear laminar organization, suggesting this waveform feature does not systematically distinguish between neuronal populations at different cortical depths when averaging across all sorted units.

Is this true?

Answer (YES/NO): NO